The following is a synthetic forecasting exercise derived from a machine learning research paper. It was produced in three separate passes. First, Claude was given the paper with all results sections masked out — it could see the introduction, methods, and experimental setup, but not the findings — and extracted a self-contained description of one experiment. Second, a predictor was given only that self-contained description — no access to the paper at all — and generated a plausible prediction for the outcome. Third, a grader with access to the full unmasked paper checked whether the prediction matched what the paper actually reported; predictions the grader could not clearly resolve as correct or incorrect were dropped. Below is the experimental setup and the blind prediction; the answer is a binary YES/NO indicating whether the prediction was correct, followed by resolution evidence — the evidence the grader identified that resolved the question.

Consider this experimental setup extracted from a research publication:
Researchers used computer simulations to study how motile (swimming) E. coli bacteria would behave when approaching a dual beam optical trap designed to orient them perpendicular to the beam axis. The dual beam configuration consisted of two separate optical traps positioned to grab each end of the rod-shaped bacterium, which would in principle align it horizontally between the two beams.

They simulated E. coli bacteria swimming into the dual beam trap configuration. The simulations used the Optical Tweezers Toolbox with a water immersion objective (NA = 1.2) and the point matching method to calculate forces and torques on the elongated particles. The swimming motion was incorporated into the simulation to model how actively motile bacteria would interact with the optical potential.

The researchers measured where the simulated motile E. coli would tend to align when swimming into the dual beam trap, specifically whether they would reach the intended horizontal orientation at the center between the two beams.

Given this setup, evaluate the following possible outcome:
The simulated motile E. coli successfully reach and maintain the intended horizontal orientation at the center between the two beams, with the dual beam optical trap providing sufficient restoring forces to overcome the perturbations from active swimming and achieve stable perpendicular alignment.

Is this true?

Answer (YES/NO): NO